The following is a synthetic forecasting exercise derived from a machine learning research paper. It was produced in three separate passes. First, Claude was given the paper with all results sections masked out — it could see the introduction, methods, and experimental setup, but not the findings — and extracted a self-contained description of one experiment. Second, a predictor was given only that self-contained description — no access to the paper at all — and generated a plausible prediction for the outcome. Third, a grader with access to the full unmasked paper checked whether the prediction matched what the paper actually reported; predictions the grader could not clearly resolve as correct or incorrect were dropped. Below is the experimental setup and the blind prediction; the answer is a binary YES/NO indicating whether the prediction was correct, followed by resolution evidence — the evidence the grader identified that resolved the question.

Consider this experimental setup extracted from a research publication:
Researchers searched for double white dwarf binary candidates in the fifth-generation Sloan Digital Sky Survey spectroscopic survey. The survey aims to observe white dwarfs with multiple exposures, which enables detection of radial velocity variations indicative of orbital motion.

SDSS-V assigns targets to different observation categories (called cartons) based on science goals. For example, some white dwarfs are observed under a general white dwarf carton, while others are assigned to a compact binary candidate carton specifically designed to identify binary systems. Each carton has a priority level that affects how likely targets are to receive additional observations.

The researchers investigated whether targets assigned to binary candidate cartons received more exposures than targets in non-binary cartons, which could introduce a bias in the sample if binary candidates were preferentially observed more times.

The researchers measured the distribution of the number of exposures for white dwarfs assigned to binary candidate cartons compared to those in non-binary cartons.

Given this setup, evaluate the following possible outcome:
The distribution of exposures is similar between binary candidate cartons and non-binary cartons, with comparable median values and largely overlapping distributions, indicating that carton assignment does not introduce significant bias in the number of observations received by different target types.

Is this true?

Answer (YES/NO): YES